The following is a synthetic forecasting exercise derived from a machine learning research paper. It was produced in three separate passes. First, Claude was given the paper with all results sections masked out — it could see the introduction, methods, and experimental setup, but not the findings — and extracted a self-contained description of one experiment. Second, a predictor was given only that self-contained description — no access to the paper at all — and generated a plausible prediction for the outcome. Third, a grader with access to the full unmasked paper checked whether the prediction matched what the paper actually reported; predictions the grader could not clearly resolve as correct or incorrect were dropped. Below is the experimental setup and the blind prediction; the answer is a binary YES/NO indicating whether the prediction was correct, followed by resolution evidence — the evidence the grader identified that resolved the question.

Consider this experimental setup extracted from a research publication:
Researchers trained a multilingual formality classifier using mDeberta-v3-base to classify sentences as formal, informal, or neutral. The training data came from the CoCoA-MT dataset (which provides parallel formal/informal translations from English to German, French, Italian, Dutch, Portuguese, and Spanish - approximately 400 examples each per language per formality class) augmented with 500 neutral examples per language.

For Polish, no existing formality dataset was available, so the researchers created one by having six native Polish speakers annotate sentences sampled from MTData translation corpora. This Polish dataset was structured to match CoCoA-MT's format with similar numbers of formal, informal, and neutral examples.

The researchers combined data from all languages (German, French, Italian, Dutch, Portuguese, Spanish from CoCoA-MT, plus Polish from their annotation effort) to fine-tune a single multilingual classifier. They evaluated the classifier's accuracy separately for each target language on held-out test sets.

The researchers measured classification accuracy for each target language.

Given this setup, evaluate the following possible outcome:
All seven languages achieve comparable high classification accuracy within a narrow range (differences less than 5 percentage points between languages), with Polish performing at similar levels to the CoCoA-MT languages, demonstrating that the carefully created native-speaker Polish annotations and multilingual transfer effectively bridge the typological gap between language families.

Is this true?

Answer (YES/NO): NO